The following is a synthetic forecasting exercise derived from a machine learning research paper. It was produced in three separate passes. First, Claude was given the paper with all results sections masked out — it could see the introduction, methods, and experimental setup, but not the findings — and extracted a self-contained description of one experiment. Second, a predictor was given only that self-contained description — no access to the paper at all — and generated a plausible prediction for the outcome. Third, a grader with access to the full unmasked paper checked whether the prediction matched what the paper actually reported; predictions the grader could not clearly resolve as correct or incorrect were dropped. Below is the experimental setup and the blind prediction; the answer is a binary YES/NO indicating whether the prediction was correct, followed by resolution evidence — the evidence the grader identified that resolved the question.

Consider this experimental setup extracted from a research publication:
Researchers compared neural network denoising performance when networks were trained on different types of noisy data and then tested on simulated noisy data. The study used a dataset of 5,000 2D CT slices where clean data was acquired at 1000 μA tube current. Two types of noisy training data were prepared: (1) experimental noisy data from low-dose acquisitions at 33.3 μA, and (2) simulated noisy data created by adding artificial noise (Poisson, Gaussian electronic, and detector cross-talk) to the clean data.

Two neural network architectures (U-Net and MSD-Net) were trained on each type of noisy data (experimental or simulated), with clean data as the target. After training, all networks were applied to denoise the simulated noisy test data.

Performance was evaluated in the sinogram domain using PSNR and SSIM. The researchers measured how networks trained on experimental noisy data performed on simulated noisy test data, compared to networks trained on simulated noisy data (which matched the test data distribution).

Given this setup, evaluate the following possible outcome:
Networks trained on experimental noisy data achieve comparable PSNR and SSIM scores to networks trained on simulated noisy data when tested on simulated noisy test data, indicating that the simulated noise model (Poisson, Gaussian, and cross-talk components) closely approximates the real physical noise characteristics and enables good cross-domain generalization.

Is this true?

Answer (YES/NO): NO